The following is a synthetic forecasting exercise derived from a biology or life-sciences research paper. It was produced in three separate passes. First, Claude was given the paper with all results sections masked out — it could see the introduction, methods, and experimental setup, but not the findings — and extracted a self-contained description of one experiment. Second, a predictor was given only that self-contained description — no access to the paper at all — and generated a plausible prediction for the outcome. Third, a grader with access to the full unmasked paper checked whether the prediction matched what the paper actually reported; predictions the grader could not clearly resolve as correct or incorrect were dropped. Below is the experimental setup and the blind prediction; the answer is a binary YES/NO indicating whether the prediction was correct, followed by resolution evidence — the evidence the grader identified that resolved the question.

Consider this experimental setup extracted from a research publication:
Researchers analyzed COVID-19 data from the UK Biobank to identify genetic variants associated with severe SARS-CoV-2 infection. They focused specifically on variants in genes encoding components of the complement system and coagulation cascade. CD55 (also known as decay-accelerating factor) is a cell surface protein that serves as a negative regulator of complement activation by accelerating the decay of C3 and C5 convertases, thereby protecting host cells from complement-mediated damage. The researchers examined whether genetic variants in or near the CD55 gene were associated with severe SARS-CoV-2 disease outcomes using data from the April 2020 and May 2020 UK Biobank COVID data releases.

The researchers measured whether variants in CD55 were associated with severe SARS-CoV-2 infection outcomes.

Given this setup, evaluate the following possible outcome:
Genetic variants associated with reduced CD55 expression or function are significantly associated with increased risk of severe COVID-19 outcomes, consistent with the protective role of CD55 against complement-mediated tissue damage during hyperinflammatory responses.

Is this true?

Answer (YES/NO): YES